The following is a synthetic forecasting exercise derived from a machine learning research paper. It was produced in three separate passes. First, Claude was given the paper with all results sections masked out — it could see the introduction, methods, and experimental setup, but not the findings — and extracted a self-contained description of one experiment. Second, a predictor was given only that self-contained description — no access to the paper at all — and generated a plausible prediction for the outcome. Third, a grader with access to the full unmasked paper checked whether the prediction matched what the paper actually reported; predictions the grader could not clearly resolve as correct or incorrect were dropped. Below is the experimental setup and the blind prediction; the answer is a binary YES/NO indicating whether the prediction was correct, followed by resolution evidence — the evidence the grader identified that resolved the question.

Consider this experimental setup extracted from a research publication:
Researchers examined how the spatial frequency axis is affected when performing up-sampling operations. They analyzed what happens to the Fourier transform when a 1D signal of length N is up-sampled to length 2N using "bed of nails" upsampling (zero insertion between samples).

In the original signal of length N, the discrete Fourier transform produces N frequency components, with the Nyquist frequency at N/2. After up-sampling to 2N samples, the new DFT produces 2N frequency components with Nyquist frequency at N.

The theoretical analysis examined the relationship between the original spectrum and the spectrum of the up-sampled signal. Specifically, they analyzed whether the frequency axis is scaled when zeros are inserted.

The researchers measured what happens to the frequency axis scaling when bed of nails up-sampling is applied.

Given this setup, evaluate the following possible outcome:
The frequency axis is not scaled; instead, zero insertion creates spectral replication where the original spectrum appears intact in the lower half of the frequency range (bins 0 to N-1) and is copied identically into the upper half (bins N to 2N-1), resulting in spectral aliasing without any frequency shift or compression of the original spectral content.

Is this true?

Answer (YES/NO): NO